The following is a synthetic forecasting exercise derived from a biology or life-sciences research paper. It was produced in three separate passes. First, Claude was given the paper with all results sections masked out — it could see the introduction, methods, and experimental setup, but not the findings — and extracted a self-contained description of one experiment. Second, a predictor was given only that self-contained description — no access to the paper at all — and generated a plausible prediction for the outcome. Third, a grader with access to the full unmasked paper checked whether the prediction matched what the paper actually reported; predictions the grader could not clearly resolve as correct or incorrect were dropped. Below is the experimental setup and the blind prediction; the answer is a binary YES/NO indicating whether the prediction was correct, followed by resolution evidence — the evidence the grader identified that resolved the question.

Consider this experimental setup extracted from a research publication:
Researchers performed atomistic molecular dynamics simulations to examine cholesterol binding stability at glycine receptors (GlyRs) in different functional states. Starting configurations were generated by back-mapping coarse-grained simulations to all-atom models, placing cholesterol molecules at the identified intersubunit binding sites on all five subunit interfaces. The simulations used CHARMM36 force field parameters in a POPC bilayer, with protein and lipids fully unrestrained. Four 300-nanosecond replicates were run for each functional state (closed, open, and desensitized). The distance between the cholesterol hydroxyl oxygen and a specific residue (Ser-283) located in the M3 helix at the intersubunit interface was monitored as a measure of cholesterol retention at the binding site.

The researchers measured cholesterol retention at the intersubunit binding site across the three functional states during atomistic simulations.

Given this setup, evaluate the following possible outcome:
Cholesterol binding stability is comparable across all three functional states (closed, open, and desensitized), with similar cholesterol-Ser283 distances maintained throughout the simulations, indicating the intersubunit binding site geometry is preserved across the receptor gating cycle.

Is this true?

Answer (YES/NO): NO